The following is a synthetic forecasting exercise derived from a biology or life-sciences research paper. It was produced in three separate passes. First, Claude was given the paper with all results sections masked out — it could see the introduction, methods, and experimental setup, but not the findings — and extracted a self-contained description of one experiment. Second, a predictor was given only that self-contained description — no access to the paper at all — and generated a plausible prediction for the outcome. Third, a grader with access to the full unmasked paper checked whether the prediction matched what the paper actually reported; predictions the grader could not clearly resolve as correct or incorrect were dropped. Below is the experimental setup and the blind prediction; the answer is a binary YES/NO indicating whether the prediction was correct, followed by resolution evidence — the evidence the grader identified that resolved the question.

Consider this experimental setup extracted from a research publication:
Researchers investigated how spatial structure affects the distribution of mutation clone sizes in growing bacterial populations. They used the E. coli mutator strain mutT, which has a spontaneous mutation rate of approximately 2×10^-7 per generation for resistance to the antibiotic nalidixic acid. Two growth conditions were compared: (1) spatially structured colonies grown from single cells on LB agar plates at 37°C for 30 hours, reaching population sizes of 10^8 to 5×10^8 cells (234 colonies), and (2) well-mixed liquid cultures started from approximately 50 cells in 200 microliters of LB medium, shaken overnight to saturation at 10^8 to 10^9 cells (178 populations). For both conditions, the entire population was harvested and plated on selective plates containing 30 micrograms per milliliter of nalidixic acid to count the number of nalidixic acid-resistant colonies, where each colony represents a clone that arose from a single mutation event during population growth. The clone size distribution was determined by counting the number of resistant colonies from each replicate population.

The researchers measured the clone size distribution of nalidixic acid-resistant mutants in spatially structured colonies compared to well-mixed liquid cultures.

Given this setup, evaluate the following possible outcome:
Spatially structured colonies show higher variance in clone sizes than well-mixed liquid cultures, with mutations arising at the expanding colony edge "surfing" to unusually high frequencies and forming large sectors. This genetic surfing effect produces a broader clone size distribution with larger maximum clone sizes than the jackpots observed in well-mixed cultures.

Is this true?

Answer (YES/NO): NO